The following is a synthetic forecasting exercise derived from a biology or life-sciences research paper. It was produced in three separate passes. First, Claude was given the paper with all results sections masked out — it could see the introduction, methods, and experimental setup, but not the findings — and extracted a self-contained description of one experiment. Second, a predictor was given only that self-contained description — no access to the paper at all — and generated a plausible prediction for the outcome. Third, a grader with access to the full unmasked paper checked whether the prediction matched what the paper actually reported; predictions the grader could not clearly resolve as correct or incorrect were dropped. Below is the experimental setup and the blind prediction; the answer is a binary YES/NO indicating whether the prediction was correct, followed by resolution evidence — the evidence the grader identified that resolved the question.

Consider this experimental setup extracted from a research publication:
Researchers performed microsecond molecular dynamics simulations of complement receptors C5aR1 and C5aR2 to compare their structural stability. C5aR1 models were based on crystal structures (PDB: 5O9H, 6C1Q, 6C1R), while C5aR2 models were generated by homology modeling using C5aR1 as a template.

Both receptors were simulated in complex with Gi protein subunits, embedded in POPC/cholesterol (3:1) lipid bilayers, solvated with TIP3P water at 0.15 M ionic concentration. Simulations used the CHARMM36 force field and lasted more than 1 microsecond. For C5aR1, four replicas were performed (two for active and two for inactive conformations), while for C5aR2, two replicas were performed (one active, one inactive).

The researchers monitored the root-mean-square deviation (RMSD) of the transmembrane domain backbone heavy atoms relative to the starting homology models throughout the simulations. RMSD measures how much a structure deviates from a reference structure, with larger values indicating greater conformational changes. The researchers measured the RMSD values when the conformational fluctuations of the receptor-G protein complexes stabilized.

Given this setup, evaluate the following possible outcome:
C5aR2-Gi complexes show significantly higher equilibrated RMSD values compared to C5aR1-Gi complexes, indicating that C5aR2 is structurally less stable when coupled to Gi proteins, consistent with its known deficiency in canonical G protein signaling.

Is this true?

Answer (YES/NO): YES